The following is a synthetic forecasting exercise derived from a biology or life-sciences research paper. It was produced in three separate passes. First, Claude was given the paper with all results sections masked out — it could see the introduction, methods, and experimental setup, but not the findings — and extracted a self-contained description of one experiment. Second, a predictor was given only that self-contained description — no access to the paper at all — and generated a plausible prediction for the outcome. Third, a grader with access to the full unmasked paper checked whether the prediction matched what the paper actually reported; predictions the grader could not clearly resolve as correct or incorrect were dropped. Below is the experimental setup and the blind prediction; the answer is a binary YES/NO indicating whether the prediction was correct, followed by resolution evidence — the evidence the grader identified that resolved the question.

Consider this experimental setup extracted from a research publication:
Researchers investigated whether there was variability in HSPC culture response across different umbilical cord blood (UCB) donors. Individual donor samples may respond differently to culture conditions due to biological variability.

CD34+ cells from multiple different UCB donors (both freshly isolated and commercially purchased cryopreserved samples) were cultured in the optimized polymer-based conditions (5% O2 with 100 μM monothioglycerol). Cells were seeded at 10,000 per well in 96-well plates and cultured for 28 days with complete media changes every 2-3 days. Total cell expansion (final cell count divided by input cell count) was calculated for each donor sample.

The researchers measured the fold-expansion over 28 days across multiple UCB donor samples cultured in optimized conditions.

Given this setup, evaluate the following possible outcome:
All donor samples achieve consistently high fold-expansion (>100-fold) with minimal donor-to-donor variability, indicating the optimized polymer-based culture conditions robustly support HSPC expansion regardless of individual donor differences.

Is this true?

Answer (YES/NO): NO